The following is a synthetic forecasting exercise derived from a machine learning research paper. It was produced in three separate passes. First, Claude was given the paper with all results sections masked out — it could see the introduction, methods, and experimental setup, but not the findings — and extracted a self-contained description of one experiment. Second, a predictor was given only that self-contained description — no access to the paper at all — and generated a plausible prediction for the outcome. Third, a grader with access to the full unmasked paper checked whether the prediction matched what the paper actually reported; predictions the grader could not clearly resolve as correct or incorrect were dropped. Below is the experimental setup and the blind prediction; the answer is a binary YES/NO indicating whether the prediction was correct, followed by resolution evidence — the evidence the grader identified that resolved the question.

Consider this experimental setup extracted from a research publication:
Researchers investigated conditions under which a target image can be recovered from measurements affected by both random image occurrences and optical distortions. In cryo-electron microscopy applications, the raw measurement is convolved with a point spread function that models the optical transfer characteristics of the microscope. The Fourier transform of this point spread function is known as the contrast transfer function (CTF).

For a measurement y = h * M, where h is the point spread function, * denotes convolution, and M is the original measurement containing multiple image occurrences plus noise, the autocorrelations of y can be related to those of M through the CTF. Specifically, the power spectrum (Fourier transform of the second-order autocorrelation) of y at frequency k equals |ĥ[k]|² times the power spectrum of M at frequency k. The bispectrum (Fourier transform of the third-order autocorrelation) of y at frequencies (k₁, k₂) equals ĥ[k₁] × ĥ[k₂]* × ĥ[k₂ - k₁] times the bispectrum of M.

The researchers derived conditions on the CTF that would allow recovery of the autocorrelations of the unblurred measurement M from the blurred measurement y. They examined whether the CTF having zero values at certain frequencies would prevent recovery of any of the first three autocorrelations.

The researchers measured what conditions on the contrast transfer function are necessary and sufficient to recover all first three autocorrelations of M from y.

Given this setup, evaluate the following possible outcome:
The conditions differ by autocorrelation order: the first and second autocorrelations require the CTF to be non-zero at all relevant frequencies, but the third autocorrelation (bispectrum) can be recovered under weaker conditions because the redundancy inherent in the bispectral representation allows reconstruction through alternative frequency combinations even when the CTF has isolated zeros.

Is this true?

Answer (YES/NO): NO